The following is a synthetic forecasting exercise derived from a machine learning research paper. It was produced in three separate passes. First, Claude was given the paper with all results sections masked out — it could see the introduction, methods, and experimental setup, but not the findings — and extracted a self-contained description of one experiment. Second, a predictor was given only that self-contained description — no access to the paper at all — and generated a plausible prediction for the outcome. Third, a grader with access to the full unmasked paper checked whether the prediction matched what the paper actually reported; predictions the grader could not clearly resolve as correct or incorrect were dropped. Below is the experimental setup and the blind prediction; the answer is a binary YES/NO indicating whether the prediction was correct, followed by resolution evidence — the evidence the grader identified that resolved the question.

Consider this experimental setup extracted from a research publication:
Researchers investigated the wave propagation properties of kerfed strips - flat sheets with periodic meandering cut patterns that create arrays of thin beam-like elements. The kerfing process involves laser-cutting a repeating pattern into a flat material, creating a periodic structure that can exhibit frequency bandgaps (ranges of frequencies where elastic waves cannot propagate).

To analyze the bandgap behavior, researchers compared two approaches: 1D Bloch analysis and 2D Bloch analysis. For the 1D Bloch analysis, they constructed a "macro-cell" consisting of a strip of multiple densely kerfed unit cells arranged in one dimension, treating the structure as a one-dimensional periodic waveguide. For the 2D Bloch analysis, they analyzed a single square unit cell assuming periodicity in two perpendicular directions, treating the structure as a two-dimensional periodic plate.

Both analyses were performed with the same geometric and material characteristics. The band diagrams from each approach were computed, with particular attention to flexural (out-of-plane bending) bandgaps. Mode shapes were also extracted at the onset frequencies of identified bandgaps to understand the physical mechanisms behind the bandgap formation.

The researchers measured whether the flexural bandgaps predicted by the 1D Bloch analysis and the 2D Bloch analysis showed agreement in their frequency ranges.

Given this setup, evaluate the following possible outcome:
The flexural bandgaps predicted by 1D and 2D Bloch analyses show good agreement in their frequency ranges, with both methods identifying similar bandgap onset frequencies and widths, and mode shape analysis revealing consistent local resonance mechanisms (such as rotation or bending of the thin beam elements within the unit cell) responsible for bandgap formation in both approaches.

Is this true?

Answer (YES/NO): NO